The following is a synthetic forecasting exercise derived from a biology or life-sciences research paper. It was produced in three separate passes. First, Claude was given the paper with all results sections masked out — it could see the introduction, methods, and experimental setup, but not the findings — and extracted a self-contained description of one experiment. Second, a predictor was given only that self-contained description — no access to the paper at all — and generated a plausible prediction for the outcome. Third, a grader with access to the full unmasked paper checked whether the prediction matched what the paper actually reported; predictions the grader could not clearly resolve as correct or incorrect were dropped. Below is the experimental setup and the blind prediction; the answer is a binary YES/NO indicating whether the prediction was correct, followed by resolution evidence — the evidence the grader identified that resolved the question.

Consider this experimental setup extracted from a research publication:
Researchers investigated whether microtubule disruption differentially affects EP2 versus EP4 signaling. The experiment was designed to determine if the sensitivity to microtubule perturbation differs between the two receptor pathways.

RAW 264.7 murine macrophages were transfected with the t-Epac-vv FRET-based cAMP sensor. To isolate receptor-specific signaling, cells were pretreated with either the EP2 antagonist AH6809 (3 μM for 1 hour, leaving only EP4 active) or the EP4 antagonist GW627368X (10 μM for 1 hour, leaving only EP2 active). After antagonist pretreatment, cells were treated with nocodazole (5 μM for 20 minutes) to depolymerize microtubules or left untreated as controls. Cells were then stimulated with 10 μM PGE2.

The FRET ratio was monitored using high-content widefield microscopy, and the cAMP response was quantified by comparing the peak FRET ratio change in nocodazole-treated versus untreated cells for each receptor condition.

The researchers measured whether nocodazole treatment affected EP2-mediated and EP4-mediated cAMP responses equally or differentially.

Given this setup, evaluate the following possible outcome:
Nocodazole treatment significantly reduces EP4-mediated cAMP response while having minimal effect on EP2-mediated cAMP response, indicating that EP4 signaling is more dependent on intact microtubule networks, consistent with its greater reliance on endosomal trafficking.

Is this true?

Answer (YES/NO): NO